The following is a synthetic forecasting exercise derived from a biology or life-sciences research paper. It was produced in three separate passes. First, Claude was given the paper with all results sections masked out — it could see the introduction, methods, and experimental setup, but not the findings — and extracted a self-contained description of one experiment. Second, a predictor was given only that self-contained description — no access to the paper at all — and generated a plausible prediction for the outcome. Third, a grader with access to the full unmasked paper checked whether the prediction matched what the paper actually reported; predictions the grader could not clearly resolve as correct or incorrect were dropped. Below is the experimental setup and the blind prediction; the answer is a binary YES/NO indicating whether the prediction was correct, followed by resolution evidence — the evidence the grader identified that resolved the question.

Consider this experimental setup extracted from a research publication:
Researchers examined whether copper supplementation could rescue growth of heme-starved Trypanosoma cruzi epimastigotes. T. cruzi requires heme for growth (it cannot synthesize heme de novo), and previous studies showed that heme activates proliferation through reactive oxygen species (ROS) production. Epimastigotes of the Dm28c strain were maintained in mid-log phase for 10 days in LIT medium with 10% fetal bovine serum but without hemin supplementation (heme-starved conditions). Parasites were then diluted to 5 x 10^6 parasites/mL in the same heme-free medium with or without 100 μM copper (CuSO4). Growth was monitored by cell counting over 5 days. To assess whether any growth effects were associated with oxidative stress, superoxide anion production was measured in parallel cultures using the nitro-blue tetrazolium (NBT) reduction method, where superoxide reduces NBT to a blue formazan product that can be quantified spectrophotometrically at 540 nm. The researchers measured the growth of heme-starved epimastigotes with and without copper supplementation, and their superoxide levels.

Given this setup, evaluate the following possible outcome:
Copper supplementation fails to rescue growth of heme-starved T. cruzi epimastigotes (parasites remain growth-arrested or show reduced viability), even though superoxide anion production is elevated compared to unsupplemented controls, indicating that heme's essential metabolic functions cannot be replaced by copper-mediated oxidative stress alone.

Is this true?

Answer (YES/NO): NO